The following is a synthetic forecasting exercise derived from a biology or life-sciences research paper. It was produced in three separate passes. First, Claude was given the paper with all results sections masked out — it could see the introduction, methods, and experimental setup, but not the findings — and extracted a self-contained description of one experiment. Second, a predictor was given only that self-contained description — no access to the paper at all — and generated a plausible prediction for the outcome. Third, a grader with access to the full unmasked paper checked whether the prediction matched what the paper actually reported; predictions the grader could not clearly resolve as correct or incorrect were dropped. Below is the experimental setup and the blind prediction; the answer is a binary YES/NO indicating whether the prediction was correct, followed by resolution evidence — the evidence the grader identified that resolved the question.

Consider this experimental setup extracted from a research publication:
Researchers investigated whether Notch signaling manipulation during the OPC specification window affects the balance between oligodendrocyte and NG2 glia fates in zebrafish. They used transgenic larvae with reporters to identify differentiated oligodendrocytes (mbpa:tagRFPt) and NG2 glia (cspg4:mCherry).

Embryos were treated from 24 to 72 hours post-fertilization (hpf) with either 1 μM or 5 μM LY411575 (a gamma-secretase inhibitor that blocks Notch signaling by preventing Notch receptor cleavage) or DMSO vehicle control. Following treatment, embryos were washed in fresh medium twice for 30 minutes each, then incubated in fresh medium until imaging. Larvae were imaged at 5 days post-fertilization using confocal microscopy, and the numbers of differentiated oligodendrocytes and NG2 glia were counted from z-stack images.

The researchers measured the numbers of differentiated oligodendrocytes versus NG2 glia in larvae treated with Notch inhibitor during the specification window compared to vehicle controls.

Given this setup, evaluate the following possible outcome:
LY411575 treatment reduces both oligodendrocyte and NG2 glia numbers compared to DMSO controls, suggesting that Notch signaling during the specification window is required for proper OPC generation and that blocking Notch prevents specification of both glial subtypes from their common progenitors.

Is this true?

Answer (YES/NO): NO